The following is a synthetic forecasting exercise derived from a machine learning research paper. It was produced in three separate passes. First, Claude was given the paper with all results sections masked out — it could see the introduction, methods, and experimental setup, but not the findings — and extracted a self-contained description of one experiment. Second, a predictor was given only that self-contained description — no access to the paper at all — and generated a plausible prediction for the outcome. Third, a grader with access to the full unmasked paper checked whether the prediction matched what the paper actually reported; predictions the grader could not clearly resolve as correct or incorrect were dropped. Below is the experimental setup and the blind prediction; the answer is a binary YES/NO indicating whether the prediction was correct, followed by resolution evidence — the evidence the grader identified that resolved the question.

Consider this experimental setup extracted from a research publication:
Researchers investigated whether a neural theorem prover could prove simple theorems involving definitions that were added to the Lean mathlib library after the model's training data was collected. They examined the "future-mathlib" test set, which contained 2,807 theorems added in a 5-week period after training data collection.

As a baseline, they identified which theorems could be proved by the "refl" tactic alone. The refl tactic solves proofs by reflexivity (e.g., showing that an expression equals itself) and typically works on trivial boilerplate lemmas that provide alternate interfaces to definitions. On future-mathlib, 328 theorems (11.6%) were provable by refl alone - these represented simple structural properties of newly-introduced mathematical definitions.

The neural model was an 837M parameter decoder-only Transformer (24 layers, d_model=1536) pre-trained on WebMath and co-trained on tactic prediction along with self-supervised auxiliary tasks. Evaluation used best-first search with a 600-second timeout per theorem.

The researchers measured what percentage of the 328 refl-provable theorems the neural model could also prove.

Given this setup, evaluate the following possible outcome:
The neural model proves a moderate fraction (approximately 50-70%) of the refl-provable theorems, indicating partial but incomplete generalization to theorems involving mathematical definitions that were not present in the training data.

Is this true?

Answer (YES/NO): NO